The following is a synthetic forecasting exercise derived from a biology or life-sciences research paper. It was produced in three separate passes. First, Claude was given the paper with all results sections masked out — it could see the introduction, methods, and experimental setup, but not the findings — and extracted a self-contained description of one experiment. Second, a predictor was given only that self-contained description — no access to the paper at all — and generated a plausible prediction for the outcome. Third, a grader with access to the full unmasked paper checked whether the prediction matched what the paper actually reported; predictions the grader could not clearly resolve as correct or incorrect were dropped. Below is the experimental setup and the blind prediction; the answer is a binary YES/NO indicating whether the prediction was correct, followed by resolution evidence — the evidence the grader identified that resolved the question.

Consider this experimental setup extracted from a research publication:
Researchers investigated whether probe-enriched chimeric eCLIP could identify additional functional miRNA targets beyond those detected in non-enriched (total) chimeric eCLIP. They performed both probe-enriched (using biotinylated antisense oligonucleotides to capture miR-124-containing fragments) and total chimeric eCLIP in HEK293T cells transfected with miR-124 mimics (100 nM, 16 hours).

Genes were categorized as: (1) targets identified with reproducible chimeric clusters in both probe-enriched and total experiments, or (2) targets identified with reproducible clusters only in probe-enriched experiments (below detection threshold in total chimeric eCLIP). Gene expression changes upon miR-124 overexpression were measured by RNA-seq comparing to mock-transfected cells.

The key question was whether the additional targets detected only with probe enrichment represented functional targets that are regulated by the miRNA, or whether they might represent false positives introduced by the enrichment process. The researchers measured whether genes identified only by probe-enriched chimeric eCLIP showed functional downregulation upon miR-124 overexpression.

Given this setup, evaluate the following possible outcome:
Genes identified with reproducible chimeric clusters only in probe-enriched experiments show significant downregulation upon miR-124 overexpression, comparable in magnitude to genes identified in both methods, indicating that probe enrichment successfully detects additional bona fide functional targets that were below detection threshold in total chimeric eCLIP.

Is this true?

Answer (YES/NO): YES